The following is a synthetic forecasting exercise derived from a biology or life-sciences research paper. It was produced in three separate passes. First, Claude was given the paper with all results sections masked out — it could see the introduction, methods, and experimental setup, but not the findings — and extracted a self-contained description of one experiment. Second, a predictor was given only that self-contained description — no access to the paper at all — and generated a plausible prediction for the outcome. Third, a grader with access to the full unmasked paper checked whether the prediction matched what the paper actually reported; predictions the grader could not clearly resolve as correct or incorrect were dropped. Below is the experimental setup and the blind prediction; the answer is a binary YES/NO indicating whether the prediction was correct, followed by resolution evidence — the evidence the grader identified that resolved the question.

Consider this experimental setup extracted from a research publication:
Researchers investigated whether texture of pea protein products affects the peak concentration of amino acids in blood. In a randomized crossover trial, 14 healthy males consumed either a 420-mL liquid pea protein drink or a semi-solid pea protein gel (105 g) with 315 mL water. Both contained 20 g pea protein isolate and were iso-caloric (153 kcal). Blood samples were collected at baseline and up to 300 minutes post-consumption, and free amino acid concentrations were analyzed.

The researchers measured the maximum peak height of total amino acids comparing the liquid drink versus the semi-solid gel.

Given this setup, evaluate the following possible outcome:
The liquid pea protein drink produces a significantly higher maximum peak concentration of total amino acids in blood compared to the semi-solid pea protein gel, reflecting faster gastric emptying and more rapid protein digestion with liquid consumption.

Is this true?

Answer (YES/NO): NO